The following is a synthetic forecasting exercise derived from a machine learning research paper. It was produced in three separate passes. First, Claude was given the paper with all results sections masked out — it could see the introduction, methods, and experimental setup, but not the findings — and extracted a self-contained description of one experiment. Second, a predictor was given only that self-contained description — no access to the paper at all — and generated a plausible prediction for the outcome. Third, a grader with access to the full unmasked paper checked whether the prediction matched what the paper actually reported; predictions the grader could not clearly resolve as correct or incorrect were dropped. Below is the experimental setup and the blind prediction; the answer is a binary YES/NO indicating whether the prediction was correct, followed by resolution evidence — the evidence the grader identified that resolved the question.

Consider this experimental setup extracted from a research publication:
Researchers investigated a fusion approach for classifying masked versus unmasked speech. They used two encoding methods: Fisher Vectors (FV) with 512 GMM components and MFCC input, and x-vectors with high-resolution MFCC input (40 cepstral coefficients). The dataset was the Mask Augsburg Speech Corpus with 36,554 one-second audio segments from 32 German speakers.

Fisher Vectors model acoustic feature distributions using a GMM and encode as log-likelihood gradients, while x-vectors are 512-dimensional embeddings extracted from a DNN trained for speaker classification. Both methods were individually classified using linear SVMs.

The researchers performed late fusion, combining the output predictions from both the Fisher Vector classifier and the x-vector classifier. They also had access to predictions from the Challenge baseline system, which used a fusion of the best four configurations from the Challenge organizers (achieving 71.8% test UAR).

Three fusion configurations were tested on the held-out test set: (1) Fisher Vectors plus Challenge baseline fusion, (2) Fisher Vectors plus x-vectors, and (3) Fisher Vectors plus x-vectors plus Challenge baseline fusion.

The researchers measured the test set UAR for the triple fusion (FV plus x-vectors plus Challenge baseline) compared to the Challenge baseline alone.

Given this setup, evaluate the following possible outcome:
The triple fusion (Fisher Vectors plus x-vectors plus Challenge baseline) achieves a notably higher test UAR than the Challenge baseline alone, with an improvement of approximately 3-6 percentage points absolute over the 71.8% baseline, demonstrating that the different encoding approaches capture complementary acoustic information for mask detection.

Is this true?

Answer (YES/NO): YES